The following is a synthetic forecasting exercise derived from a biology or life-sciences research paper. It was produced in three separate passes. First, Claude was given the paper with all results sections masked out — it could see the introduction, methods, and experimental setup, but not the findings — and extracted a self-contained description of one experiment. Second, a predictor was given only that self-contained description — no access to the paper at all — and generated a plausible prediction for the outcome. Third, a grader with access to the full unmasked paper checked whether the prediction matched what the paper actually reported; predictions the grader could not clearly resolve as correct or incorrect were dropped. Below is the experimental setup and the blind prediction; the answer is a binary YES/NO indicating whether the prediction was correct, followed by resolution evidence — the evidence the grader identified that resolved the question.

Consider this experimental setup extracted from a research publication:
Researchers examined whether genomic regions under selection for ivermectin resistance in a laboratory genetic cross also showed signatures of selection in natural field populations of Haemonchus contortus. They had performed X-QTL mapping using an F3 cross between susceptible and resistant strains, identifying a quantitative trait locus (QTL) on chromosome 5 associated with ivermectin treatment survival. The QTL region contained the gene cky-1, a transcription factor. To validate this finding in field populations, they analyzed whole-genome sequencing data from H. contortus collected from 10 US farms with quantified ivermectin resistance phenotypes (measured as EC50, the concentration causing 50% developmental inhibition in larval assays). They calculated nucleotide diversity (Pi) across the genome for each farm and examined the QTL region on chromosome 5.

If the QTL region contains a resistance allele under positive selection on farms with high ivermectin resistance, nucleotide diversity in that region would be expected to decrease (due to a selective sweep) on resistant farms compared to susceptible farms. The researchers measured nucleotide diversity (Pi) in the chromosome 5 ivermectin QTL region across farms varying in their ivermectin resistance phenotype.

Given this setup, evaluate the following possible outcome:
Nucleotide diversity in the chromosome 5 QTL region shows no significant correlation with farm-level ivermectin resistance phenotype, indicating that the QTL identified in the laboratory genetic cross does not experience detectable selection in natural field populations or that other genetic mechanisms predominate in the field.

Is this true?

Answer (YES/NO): NO